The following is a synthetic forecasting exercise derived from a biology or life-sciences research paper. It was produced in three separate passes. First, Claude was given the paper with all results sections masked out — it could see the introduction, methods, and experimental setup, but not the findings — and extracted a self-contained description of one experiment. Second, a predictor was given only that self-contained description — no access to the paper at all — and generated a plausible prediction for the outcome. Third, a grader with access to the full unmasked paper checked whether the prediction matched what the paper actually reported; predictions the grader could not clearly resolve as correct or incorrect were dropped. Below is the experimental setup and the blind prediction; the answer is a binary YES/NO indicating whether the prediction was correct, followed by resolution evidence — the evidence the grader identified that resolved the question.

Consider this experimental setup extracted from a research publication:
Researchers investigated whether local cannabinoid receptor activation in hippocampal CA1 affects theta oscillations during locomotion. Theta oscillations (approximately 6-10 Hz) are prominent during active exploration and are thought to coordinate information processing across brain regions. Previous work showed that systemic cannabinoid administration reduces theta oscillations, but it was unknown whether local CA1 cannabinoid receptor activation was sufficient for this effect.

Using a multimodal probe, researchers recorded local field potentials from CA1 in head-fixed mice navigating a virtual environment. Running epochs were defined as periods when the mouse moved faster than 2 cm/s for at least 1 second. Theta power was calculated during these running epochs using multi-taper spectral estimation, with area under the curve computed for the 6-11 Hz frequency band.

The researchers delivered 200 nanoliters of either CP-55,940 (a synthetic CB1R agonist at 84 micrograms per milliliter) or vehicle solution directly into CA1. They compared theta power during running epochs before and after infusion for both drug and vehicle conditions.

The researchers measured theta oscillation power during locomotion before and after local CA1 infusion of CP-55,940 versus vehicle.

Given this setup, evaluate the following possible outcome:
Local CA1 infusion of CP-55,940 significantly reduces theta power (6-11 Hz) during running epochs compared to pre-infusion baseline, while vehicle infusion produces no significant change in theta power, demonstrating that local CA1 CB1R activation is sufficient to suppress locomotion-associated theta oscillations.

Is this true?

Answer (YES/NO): YES